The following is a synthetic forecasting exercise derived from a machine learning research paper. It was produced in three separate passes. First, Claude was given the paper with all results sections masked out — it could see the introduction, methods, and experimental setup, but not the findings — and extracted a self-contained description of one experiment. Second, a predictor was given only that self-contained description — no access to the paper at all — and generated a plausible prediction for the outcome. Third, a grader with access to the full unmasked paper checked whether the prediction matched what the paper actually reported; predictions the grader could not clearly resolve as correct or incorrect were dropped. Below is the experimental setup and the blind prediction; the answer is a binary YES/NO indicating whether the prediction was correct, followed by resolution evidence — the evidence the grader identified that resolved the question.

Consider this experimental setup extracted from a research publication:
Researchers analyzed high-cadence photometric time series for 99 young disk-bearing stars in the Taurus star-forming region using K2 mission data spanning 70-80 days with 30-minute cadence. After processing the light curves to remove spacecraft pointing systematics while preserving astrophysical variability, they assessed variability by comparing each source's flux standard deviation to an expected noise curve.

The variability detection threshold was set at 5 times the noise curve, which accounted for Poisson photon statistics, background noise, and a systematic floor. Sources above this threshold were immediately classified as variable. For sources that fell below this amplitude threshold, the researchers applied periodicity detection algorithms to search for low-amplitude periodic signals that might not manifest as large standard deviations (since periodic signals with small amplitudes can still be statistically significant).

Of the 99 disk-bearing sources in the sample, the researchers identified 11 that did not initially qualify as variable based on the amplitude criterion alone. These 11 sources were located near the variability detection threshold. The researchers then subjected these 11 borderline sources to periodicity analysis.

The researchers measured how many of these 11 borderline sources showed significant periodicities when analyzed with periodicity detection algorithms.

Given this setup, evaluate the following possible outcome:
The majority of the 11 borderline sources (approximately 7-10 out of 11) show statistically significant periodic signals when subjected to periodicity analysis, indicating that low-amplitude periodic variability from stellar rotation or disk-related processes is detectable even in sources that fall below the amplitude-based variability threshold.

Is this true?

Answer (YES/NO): NO